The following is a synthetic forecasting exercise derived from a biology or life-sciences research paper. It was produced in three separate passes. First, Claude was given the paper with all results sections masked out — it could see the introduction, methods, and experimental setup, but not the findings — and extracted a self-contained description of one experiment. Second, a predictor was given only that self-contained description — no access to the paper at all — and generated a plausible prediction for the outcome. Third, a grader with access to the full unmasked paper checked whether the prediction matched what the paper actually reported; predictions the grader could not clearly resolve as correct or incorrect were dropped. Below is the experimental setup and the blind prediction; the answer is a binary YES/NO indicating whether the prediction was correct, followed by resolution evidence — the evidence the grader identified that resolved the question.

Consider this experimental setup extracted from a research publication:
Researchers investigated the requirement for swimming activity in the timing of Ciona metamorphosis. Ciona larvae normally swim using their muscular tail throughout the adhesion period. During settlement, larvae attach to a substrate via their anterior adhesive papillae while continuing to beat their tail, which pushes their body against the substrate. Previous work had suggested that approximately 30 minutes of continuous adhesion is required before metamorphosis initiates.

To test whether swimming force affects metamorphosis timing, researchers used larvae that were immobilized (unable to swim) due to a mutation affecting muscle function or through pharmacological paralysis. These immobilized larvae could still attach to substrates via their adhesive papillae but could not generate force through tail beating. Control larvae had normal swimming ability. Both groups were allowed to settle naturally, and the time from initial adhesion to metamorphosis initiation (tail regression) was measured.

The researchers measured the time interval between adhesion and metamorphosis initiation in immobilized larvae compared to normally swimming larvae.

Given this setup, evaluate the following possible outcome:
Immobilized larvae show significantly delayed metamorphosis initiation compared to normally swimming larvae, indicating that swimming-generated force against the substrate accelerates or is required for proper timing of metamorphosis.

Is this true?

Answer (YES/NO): YES